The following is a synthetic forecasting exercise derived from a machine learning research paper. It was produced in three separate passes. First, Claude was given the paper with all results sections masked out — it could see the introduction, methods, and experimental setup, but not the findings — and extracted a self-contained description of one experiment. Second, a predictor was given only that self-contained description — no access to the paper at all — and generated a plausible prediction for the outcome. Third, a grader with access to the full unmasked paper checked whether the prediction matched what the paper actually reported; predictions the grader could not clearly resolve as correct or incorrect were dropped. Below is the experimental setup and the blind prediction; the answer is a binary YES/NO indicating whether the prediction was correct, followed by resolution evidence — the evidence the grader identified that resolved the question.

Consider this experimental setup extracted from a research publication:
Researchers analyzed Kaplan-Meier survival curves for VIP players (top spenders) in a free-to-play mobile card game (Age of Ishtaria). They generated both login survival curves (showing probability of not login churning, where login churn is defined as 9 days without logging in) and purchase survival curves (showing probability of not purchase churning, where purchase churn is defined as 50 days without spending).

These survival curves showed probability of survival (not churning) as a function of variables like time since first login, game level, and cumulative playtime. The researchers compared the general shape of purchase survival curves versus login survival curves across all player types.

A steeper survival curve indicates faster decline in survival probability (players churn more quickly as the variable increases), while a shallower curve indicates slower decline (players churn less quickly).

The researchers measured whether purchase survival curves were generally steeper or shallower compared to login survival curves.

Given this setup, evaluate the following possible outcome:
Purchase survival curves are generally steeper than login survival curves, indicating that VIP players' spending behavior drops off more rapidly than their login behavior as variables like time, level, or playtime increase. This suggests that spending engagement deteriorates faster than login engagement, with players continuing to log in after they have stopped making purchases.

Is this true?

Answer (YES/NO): YES